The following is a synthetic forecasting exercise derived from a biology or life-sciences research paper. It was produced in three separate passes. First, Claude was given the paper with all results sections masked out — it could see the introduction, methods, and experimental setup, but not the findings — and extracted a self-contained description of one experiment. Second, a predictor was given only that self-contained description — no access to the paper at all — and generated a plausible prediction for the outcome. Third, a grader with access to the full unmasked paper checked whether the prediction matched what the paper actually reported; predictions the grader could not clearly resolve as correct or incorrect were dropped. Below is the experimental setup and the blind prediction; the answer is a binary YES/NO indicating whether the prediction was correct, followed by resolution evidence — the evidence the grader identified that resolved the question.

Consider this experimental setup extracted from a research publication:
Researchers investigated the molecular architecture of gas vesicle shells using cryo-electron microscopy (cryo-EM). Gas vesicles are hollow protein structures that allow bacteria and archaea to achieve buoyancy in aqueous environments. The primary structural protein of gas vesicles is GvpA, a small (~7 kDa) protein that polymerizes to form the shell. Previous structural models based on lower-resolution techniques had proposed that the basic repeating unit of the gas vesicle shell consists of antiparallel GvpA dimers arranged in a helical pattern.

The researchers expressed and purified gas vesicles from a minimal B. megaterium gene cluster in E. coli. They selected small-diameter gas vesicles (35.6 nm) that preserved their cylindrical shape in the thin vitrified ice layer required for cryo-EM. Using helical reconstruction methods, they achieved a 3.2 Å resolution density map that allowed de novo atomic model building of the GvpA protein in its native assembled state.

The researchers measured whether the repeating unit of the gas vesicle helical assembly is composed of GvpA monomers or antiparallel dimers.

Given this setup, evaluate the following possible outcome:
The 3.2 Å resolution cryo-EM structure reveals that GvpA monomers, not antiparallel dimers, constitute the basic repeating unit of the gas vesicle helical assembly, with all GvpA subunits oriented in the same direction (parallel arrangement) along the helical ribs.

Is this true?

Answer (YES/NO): YES